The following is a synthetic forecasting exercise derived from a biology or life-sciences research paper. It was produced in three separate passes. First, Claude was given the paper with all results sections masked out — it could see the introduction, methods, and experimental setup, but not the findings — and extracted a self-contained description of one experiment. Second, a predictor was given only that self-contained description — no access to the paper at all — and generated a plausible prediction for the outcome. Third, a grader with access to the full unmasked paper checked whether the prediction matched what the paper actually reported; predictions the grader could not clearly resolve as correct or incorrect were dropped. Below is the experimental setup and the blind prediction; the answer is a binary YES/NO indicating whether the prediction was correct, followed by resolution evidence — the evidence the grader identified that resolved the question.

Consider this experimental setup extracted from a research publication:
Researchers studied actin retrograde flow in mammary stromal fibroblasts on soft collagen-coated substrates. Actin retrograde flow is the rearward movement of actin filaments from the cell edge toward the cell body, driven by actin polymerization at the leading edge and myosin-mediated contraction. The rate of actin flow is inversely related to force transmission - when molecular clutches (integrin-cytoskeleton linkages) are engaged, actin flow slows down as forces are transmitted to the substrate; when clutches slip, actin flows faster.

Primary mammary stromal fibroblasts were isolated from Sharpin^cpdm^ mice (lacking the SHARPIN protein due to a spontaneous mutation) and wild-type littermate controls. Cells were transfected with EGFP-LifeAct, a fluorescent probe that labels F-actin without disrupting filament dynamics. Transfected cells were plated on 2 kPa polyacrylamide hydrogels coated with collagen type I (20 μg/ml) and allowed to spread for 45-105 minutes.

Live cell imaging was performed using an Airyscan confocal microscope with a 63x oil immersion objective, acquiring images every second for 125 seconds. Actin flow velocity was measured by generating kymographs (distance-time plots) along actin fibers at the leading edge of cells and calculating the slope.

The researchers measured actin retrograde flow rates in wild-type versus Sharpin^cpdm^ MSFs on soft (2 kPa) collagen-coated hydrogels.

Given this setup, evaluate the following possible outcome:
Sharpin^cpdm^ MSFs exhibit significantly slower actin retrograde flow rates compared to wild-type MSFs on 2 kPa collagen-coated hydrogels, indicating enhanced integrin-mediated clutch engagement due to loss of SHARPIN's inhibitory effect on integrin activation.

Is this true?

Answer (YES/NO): NO